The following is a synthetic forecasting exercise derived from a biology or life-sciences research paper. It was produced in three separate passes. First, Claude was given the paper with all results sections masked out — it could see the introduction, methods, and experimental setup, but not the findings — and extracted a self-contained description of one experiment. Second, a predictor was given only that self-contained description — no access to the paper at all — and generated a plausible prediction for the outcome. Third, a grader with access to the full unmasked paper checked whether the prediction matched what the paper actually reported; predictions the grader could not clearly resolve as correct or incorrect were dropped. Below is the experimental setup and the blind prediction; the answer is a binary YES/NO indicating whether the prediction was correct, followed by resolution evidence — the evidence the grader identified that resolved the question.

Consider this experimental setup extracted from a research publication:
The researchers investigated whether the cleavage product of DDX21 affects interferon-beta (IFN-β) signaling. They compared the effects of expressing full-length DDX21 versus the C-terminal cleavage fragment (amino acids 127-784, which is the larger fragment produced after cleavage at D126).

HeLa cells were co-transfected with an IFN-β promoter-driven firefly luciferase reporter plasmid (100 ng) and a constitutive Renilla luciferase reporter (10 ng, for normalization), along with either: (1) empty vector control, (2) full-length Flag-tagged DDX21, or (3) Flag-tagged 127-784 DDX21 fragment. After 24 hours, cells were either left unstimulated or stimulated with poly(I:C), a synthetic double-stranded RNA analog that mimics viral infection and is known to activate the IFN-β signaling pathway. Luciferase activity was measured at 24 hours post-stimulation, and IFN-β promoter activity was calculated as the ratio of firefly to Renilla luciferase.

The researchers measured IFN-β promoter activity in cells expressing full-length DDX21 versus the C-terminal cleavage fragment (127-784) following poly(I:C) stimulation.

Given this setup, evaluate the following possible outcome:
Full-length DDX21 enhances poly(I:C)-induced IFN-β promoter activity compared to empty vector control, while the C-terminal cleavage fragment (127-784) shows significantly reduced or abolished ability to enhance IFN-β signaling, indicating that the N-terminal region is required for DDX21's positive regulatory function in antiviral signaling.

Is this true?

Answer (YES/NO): NO